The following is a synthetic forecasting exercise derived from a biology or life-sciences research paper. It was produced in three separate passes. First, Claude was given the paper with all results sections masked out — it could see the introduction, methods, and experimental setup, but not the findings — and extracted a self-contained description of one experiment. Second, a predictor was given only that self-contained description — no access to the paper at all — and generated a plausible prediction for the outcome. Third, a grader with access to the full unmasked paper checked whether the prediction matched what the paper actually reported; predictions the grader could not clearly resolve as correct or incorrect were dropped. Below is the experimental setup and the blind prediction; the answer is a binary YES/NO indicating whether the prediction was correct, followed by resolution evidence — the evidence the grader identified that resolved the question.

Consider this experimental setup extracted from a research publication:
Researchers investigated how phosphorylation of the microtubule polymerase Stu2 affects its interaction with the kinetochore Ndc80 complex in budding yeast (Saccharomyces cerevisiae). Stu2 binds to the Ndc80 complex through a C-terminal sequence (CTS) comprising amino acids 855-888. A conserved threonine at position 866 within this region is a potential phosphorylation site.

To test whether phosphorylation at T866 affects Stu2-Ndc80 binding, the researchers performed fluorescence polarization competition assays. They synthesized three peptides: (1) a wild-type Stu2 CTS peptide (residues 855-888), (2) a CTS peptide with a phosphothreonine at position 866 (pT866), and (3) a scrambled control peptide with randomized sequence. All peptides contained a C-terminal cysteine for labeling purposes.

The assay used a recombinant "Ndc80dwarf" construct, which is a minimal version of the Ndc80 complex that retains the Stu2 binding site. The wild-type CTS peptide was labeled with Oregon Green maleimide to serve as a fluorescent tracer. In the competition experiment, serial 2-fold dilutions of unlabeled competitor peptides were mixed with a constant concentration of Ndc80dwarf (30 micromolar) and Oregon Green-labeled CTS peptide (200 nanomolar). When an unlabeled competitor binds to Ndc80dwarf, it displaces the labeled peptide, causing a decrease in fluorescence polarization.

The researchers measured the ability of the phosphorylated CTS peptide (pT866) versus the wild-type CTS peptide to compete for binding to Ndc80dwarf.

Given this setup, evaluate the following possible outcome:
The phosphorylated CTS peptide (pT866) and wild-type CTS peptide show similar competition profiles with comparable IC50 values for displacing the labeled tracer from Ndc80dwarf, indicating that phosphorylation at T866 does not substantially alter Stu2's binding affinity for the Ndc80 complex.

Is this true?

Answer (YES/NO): NO